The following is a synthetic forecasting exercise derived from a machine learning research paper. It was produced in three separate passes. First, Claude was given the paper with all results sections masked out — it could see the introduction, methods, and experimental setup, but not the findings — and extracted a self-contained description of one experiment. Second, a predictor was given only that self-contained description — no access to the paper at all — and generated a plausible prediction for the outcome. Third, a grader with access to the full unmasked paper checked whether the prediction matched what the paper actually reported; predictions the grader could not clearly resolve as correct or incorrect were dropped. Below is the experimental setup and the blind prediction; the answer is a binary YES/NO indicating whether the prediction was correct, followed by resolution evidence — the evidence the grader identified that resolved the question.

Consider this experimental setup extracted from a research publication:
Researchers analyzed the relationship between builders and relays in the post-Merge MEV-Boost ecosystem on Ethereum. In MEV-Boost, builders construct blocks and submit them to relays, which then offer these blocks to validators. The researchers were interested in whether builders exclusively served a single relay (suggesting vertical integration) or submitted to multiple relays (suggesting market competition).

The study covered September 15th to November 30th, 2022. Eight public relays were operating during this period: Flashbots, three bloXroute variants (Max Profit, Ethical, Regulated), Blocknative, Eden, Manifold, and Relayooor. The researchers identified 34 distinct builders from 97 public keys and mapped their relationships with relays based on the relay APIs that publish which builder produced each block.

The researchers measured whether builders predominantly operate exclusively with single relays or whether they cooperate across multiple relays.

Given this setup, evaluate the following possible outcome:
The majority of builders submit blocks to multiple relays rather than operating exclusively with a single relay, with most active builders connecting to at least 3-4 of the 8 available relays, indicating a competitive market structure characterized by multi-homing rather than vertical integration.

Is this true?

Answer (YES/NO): NO